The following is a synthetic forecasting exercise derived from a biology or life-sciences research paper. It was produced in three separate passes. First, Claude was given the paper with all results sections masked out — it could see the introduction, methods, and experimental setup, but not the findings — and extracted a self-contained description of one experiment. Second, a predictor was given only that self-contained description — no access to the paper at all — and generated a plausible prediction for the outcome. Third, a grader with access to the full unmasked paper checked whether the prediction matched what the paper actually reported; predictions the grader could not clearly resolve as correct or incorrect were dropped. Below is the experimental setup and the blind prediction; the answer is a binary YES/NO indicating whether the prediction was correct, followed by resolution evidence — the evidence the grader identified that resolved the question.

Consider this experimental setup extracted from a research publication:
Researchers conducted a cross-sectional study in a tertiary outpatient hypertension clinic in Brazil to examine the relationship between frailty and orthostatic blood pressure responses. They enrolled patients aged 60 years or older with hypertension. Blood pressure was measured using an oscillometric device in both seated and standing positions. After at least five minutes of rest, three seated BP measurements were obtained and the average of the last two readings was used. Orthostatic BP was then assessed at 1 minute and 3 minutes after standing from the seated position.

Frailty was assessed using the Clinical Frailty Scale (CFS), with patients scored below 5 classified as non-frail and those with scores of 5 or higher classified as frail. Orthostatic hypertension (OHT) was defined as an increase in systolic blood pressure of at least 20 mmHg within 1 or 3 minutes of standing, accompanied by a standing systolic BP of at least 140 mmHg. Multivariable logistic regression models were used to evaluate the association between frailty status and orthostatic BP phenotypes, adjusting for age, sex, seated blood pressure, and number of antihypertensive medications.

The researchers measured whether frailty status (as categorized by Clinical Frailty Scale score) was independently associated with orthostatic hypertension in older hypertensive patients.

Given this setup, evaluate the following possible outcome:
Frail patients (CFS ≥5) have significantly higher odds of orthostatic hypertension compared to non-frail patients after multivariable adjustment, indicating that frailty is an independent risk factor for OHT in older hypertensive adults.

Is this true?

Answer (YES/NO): YES